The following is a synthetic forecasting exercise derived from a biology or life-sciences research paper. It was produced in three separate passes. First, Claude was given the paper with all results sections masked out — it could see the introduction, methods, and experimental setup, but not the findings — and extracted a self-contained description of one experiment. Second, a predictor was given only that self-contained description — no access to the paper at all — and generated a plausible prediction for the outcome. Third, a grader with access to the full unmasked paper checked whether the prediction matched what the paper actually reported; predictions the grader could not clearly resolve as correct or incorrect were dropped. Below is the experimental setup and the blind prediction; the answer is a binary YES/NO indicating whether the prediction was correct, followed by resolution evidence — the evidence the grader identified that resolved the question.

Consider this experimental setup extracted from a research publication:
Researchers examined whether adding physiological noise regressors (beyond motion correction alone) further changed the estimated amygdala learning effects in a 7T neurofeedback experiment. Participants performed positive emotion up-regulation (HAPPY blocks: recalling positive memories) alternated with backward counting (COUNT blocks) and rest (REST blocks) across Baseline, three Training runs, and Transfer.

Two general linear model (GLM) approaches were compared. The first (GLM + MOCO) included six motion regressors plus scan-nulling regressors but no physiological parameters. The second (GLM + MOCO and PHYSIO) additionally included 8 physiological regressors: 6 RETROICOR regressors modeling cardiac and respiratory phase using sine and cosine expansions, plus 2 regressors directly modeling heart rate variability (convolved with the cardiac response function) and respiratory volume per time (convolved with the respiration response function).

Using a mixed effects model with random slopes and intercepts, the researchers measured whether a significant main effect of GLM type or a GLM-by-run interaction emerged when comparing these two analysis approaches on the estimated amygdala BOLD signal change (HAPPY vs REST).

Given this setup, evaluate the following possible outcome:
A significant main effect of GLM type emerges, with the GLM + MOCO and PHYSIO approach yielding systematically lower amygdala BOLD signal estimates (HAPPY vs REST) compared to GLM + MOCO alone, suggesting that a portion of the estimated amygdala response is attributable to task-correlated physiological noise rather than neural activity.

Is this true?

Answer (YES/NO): NO